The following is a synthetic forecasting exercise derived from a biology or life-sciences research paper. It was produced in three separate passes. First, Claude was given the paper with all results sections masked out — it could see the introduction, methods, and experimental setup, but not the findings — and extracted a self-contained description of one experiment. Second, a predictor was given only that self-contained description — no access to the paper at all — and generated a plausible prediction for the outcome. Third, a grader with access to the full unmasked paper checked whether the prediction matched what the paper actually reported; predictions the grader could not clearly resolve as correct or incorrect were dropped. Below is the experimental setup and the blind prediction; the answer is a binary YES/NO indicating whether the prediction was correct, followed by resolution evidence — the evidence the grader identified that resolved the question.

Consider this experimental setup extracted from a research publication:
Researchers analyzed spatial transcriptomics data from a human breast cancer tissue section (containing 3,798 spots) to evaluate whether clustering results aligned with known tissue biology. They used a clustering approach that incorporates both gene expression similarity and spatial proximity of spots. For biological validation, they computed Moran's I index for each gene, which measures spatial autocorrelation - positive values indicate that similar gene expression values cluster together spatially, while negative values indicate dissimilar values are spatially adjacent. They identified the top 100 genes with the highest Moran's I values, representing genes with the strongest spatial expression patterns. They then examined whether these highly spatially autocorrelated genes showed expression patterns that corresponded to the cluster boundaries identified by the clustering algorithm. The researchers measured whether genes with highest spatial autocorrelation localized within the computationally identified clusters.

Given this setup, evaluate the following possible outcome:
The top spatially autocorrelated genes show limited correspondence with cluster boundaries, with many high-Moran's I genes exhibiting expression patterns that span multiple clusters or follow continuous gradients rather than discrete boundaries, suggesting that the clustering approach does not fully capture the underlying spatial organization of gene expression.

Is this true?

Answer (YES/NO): NO